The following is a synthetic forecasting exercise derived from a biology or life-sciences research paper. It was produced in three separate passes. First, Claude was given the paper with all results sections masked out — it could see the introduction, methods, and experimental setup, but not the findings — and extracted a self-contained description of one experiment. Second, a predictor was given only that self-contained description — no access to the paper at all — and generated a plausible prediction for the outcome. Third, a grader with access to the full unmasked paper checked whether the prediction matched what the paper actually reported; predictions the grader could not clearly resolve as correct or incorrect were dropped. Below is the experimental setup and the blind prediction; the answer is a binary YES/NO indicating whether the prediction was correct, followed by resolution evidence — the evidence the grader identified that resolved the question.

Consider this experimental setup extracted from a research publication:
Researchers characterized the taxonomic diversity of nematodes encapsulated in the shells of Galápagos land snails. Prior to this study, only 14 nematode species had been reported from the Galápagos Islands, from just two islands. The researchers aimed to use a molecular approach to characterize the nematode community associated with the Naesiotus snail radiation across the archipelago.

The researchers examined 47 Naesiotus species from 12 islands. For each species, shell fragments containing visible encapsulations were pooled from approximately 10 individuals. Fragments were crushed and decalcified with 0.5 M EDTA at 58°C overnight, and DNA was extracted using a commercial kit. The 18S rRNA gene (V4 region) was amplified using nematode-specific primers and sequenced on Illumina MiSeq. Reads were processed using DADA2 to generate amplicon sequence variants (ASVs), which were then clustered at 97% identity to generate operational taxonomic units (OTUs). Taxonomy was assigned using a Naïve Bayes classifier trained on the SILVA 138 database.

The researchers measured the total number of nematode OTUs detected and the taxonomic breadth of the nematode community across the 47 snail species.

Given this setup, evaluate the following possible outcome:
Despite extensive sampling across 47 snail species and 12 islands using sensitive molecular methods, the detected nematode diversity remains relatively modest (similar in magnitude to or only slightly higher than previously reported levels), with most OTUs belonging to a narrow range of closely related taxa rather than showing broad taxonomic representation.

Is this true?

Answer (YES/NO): NO